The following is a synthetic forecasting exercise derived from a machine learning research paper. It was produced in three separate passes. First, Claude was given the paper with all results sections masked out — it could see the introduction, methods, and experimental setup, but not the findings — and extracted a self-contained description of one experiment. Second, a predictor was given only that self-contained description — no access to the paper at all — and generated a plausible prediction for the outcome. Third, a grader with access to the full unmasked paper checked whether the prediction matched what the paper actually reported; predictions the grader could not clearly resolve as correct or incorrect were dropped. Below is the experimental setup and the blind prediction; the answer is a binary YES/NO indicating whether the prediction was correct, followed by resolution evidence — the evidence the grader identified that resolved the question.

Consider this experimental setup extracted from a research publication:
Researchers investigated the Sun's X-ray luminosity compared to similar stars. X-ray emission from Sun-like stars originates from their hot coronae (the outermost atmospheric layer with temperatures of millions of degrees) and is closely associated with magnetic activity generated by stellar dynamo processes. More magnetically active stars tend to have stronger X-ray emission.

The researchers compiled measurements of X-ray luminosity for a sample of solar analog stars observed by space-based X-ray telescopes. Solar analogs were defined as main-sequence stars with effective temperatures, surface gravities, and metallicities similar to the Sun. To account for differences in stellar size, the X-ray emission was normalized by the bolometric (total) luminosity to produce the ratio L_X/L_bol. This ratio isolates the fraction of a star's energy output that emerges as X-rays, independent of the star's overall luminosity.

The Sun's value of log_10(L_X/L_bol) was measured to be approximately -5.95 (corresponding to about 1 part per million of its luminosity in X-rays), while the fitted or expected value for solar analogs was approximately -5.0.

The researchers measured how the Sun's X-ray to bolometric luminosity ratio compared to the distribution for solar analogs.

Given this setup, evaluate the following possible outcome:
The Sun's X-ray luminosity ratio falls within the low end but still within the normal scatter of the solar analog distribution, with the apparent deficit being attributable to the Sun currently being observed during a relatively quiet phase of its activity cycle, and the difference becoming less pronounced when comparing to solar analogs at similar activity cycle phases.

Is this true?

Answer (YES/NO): NO